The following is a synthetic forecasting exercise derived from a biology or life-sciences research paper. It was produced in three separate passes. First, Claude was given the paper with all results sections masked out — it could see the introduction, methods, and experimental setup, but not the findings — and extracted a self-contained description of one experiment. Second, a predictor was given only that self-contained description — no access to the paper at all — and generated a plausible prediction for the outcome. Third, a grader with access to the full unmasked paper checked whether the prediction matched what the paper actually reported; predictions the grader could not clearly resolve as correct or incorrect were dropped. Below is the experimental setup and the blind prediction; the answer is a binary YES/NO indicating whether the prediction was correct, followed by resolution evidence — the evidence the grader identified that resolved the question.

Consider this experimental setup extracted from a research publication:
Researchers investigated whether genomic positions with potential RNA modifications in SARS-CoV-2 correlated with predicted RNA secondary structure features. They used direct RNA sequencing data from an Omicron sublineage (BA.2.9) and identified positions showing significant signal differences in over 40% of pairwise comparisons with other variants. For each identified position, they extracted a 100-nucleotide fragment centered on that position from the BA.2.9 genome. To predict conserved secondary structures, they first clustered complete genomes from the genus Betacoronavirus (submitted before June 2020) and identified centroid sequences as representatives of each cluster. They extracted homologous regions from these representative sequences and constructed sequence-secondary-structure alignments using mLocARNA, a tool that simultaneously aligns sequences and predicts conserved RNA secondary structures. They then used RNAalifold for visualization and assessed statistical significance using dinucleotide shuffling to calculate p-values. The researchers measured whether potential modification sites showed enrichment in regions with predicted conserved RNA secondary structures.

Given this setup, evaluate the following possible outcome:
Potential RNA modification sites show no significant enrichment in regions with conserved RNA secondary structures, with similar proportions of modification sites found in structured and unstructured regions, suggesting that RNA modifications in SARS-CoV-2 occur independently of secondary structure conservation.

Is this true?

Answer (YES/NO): NO